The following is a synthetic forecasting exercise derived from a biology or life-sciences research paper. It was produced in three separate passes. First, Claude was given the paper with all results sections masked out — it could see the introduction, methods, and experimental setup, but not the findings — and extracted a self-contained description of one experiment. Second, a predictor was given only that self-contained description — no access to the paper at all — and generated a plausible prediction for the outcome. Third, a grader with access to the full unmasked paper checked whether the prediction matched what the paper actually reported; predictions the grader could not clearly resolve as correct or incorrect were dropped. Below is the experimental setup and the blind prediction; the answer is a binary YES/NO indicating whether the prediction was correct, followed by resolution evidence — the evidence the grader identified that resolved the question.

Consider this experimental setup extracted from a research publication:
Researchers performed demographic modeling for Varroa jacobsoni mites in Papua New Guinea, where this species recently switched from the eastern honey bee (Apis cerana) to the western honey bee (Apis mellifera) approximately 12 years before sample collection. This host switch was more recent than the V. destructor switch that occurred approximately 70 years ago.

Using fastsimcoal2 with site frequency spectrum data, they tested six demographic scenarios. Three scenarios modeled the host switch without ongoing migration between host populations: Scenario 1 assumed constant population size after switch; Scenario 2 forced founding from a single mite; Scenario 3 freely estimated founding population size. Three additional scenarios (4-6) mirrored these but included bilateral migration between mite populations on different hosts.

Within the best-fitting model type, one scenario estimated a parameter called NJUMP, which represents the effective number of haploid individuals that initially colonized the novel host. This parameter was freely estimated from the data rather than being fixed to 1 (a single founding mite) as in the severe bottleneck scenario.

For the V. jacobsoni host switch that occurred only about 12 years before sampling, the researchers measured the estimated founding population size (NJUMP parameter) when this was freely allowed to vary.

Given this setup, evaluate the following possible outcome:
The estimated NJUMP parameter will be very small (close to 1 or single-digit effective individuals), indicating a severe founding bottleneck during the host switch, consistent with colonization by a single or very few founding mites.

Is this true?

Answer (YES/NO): NO